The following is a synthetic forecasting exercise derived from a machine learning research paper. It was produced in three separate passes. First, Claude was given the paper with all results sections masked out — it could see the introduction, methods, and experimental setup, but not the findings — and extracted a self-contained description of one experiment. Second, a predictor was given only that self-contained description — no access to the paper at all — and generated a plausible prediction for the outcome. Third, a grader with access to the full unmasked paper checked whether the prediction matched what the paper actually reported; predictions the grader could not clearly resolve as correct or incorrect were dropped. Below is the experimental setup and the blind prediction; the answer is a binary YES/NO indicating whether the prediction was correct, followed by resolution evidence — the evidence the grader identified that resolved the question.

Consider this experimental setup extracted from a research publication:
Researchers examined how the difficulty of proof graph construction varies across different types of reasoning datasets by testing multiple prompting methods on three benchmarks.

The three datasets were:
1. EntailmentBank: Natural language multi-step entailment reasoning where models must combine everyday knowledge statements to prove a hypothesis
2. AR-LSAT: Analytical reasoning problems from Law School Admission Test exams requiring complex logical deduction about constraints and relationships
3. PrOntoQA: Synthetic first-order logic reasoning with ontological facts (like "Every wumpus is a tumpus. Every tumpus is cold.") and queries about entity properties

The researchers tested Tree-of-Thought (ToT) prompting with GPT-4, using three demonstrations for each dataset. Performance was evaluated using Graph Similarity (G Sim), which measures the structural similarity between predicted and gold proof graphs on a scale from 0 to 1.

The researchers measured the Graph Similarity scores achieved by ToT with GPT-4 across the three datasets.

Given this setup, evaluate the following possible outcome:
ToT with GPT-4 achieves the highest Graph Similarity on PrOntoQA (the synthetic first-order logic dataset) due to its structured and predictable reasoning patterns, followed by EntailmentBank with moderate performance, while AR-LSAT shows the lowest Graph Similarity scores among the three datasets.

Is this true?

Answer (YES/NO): YES